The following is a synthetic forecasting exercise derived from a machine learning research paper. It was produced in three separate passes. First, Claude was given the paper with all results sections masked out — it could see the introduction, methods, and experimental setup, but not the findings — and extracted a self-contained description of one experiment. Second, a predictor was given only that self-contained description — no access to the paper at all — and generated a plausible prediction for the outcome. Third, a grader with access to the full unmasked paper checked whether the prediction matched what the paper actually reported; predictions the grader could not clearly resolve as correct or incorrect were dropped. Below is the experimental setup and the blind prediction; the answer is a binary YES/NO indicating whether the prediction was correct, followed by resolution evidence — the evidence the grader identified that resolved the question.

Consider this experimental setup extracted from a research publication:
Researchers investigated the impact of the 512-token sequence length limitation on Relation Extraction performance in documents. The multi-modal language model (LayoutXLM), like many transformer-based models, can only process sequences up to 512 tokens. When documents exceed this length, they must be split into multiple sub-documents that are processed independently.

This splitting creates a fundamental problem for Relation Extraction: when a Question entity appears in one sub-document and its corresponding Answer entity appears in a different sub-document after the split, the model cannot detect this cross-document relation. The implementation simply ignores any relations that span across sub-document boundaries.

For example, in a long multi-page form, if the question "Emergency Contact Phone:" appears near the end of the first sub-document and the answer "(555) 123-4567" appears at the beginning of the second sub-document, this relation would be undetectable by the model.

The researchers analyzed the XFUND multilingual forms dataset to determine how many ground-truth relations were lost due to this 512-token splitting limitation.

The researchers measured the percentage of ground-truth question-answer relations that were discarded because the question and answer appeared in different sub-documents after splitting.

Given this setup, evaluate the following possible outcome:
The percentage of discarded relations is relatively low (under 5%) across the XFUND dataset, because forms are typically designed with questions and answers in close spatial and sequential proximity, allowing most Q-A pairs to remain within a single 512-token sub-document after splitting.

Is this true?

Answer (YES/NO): NO